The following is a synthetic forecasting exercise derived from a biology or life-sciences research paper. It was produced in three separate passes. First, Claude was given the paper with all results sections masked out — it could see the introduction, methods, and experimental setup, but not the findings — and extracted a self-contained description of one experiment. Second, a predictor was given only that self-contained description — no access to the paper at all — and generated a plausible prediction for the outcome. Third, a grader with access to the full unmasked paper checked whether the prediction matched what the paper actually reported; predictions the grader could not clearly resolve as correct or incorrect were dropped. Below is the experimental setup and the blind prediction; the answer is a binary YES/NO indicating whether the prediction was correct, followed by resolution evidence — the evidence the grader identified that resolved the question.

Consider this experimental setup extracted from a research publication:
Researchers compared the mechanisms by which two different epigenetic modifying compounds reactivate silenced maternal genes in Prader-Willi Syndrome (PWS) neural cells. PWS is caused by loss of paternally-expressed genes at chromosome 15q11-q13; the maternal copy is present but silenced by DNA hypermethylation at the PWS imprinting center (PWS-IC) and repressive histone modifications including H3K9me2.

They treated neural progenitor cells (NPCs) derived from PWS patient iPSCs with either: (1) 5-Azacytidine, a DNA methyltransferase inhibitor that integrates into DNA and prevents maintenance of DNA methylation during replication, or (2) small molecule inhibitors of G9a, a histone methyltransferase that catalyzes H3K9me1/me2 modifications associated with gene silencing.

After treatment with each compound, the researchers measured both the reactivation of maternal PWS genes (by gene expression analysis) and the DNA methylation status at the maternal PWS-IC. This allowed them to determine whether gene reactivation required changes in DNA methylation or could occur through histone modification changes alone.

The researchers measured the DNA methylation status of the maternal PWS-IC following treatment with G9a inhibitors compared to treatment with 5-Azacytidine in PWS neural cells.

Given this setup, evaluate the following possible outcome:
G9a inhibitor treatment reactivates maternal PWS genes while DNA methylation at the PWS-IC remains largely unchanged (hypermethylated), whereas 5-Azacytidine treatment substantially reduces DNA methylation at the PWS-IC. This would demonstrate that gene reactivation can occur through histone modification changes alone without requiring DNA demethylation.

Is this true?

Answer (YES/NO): YES